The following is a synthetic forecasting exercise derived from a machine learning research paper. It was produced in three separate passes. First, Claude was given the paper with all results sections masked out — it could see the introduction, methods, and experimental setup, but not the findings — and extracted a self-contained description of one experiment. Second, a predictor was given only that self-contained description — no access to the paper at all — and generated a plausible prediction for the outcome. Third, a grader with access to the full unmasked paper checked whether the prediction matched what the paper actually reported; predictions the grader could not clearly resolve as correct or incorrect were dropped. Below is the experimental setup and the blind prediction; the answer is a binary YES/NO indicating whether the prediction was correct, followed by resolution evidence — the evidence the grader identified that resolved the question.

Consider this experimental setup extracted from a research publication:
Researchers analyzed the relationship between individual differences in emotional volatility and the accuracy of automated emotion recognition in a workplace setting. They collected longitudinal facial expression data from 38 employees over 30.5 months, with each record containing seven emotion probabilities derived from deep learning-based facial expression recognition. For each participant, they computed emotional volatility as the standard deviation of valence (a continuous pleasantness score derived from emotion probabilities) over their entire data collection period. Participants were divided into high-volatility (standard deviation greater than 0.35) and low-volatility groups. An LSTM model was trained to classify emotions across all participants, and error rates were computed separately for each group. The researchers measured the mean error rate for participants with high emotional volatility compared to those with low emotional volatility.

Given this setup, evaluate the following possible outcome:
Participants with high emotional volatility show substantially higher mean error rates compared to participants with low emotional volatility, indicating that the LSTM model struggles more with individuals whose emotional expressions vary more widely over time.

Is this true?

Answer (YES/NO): YES